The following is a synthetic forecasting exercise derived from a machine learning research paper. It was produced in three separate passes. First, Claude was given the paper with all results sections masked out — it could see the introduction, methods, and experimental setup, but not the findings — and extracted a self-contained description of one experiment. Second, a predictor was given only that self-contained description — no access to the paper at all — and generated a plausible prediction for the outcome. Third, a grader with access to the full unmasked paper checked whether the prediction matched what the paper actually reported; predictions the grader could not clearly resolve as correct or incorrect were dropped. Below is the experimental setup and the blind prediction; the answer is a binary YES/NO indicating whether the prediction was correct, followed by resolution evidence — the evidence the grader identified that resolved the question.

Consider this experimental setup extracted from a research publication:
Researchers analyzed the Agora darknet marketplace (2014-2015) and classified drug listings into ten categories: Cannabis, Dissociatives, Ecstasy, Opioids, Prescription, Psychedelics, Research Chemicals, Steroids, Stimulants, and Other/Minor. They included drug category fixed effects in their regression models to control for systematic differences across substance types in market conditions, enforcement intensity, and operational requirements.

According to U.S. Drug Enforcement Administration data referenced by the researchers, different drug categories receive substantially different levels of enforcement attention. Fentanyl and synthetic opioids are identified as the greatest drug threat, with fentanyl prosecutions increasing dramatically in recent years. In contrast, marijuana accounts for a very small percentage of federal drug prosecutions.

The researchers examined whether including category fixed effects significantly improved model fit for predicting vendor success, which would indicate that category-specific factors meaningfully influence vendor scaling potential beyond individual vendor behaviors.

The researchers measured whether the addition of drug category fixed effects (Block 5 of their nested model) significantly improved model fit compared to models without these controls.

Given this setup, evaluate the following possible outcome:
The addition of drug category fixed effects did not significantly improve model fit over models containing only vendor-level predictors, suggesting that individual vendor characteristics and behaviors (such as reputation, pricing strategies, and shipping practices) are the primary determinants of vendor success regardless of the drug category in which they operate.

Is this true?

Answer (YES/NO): NO